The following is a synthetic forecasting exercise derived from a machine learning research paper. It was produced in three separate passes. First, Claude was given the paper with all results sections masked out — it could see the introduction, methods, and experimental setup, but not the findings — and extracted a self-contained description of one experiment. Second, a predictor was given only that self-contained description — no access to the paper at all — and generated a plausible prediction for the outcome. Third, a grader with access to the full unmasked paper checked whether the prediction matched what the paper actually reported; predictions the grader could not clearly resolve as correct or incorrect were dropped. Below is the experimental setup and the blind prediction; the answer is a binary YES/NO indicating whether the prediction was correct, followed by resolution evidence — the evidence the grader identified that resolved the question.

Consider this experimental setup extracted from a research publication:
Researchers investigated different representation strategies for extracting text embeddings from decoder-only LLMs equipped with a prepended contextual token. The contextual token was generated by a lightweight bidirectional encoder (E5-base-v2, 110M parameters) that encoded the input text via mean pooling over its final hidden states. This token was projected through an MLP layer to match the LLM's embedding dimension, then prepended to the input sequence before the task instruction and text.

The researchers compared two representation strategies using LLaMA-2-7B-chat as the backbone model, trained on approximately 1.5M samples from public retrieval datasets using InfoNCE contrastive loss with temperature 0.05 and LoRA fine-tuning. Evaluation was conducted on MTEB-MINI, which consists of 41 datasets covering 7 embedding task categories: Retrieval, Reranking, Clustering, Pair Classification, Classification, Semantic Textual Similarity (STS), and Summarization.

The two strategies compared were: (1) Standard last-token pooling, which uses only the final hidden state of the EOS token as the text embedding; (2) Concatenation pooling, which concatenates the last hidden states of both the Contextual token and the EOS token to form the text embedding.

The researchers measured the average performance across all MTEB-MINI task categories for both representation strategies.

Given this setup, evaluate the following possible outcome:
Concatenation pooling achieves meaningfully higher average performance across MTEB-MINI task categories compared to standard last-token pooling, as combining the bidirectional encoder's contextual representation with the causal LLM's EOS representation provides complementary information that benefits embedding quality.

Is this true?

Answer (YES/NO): YES